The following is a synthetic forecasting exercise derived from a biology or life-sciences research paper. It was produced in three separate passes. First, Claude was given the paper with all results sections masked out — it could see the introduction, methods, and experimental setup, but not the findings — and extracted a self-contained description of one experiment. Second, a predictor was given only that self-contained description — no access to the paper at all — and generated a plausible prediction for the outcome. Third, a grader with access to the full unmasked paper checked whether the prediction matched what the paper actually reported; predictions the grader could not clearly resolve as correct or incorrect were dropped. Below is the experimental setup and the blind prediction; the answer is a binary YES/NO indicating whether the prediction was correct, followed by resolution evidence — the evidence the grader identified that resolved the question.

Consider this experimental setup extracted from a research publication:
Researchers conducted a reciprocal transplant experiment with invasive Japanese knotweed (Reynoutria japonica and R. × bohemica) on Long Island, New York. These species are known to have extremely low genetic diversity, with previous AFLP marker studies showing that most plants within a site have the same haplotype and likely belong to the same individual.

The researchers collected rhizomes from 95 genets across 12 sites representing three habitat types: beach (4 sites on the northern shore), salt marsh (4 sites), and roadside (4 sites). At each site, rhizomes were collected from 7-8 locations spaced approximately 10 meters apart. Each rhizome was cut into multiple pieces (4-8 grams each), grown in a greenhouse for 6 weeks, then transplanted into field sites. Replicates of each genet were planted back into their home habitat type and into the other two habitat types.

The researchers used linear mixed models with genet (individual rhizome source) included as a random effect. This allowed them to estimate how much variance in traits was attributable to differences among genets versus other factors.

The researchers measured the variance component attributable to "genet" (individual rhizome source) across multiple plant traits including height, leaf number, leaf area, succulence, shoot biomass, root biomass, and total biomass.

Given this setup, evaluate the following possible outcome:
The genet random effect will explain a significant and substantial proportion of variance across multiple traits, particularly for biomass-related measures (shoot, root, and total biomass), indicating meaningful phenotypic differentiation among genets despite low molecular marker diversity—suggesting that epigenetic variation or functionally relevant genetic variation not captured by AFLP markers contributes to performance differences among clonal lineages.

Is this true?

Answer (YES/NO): NO